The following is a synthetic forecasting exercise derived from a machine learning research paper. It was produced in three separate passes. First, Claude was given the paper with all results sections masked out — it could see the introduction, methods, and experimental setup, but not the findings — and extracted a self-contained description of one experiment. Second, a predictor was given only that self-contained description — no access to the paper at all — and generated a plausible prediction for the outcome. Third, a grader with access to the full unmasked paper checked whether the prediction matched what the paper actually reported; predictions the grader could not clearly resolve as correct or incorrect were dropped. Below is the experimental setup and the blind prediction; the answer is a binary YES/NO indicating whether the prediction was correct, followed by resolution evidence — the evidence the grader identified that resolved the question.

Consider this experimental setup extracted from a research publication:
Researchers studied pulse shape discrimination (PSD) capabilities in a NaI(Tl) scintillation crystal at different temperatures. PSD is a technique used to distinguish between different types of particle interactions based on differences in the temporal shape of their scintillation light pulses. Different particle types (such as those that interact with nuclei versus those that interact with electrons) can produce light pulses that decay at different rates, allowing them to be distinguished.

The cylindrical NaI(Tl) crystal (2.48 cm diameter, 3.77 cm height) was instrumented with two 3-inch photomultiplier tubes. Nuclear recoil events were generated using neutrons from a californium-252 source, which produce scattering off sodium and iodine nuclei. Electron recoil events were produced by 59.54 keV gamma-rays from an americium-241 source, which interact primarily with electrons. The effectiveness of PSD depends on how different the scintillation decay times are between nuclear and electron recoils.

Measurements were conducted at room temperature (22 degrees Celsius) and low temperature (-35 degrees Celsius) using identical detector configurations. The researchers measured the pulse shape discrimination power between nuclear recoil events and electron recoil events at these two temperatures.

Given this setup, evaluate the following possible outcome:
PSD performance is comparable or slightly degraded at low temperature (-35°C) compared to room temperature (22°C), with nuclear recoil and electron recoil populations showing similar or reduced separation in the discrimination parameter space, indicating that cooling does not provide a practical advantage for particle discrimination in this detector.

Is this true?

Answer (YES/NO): NO